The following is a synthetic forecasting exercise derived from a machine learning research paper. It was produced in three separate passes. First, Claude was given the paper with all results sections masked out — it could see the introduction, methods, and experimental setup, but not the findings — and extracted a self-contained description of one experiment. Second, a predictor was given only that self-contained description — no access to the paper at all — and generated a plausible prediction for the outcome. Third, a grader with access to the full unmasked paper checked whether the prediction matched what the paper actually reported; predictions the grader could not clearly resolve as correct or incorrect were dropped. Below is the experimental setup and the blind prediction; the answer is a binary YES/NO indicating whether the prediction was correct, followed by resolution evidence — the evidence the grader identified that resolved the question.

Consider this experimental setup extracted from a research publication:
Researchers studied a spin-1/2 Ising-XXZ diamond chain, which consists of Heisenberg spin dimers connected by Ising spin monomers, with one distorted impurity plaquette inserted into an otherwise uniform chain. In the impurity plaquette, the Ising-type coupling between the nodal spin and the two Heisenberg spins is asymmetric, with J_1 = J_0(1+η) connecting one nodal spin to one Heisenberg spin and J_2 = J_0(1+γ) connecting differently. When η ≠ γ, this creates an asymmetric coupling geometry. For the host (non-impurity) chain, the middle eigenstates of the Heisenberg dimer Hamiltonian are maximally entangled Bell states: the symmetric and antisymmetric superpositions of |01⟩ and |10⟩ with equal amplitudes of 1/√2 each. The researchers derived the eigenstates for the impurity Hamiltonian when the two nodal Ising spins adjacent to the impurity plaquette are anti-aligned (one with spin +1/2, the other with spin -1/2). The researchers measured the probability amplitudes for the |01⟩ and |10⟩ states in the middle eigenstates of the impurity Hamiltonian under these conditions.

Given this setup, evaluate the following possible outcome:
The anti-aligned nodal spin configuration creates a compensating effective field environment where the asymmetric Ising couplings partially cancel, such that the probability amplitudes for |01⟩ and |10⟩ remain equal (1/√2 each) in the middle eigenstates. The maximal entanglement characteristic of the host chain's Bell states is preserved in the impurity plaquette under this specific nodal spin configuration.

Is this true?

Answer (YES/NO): NO